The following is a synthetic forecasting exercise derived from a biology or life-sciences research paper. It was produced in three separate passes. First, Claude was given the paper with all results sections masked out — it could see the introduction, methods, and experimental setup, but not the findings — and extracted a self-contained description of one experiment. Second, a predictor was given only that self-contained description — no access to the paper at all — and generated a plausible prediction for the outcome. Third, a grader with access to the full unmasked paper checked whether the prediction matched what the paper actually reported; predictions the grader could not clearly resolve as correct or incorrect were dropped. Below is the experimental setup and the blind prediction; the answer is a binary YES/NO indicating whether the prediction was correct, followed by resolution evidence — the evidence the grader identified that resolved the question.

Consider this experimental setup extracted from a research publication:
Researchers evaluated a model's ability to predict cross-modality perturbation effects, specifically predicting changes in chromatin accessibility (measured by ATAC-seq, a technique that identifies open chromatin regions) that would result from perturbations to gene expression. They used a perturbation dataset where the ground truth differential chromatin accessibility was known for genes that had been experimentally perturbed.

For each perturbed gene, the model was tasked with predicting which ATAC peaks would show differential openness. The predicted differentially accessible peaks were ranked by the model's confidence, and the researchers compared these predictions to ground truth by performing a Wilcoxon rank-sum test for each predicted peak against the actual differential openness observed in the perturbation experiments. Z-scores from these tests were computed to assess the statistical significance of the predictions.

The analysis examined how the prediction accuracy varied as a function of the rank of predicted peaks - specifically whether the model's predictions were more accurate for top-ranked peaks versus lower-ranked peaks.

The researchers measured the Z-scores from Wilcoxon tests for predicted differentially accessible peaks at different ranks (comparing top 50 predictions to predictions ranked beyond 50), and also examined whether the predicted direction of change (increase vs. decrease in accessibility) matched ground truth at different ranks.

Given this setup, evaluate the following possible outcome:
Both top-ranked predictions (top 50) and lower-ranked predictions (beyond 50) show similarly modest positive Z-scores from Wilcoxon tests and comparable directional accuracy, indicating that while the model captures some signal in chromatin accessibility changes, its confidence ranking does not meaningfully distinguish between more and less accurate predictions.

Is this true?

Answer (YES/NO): NO